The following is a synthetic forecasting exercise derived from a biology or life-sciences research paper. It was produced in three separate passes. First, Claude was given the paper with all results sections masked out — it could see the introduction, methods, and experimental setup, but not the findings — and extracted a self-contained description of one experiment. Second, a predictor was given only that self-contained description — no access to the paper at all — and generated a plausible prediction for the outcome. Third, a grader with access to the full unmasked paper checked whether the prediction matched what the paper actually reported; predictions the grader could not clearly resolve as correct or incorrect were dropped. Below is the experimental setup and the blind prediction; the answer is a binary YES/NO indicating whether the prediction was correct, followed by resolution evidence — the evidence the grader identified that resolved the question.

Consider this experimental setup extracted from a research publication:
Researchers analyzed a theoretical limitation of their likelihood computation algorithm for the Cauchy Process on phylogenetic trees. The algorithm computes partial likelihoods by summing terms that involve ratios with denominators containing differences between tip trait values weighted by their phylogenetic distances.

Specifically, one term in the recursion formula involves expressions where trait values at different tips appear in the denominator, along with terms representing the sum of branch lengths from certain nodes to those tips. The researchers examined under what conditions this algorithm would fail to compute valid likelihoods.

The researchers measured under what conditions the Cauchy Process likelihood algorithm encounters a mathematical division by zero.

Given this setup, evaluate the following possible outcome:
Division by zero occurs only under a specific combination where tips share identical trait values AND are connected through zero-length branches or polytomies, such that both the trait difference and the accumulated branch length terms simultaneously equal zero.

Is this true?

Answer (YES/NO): NO